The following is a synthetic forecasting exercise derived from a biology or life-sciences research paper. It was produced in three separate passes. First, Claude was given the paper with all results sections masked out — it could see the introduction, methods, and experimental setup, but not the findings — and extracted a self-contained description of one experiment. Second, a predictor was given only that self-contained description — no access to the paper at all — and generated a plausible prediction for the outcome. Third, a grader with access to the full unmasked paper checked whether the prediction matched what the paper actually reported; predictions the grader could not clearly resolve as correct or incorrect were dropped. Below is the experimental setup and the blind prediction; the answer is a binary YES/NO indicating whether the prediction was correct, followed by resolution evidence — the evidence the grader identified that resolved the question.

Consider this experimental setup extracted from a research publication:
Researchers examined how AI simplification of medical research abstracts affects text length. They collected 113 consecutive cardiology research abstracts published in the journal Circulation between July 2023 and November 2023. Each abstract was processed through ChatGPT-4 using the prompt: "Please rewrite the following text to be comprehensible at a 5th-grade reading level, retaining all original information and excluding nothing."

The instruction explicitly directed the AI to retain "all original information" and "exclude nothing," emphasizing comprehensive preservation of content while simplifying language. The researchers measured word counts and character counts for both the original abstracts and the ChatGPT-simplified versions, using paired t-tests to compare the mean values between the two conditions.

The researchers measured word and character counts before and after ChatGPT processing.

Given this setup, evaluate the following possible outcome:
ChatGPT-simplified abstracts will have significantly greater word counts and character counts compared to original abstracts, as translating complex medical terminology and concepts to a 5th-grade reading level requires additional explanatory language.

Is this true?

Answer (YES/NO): NO